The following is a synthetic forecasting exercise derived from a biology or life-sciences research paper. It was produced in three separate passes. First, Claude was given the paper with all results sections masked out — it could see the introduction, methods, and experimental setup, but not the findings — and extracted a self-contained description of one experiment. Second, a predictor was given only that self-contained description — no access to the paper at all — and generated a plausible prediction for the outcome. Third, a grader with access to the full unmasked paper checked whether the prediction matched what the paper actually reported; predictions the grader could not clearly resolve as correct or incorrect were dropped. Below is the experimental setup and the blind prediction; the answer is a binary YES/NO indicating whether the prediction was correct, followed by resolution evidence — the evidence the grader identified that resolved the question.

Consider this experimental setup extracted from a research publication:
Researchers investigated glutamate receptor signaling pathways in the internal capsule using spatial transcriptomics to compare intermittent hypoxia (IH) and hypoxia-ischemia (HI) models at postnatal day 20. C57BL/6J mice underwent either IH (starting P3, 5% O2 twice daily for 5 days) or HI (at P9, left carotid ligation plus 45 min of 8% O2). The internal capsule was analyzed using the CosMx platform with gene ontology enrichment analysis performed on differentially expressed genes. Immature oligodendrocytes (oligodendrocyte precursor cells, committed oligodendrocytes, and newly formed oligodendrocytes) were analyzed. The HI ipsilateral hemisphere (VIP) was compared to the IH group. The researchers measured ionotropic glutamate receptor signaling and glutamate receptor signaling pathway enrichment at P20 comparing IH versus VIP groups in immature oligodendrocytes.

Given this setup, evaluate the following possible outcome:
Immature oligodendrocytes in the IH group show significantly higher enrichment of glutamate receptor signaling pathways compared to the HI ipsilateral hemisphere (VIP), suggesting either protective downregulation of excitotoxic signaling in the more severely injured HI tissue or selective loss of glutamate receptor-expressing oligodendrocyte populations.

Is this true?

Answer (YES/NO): YES